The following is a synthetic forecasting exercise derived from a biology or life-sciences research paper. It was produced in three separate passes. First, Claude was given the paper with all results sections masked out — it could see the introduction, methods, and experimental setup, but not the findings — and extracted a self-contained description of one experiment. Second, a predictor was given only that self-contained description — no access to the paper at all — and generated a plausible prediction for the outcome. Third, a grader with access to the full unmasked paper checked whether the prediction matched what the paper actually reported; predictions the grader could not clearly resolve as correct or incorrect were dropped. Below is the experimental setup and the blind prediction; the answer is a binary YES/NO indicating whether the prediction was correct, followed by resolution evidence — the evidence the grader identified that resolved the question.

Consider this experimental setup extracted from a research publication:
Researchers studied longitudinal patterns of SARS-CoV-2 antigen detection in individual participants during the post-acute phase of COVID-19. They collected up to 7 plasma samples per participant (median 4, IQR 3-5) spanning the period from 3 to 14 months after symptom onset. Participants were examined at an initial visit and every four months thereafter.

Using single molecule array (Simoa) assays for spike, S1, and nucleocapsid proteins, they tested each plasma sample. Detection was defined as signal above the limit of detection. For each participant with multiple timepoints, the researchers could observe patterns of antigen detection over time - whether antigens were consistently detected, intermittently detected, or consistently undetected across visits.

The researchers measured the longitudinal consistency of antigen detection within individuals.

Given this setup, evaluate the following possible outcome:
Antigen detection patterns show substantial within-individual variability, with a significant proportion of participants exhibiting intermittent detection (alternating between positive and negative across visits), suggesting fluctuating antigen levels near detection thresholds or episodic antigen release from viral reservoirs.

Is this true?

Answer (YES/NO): YES